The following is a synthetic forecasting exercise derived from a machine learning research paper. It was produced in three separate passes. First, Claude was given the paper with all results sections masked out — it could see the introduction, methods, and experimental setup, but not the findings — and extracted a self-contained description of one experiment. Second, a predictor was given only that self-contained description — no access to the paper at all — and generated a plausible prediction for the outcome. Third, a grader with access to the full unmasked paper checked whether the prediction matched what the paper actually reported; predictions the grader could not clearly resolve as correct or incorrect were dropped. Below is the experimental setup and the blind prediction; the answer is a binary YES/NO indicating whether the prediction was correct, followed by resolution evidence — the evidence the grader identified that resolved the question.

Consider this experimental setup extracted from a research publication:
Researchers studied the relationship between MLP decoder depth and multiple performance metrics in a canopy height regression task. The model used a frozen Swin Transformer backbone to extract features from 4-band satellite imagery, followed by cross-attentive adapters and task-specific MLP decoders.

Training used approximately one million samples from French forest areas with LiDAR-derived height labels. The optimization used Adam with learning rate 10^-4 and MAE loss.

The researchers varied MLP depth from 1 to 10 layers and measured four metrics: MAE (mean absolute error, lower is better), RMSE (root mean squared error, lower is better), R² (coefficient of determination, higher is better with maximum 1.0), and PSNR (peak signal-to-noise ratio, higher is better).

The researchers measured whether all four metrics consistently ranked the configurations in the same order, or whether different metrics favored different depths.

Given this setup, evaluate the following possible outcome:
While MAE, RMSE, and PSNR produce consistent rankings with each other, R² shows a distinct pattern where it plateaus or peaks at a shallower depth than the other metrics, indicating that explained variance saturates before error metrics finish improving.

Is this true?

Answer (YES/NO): NO